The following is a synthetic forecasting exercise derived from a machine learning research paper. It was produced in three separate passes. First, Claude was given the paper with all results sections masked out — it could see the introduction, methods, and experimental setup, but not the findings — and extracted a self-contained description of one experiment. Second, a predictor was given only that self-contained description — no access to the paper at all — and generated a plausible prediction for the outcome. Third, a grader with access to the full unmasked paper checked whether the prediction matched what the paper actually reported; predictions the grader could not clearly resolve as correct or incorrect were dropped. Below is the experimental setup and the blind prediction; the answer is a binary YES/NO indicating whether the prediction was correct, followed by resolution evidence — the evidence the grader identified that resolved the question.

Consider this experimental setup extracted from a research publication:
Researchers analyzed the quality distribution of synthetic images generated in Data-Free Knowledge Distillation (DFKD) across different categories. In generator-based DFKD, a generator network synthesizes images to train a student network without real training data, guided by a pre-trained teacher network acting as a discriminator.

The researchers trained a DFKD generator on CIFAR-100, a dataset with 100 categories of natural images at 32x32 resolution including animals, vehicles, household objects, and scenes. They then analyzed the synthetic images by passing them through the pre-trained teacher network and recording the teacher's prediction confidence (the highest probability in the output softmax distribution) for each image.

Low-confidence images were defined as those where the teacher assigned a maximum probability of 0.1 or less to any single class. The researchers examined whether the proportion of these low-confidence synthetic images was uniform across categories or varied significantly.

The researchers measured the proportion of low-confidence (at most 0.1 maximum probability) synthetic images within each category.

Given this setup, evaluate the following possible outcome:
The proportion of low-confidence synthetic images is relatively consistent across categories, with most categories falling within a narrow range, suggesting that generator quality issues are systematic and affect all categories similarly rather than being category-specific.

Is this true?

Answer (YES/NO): NO